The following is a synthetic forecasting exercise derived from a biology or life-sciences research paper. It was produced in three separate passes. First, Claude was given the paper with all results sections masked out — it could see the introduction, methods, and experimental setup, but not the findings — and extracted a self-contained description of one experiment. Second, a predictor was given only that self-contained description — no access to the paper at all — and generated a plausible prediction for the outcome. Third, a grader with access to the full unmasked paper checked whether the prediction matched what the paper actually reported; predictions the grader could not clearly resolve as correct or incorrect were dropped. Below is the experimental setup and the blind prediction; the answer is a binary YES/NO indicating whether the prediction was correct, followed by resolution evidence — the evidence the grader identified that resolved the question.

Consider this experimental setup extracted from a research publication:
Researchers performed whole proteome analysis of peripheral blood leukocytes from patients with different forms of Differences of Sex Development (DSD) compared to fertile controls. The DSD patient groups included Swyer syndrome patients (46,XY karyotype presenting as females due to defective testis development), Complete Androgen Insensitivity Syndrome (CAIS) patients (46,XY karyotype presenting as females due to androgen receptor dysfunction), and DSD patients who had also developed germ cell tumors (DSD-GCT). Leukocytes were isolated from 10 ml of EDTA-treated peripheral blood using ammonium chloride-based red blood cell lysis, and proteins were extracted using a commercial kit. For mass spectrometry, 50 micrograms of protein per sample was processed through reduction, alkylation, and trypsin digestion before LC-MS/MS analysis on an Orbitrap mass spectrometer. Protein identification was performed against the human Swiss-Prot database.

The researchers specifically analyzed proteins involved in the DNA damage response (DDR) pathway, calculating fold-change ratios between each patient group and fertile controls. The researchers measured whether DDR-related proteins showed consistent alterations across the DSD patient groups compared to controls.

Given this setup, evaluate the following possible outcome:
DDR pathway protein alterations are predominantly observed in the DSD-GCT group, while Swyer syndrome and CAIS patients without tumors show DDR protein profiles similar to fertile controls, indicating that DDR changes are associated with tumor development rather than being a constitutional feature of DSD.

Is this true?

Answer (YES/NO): NO